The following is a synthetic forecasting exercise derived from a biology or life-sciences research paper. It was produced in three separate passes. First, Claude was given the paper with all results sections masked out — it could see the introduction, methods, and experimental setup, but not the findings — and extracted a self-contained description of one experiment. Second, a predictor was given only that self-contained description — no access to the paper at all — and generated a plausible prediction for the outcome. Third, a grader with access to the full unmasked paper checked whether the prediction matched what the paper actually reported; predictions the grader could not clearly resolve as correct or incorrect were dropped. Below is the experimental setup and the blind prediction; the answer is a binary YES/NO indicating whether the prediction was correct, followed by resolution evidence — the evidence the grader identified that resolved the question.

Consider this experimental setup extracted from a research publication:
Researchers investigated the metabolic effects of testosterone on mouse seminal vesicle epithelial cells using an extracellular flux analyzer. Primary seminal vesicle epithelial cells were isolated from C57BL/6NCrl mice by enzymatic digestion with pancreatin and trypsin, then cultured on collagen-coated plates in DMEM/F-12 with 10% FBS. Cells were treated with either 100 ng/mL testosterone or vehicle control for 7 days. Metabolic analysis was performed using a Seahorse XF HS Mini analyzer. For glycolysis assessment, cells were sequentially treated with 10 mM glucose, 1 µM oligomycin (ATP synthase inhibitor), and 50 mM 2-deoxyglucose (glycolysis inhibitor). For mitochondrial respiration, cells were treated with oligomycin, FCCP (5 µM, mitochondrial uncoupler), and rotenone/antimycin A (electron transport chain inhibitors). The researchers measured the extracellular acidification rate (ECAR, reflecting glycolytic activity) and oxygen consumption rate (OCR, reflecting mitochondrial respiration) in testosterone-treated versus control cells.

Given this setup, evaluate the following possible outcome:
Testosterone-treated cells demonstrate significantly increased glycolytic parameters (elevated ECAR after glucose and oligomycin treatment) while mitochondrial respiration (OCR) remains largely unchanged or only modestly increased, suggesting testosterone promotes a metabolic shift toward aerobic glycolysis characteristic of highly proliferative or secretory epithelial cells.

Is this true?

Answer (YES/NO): NO